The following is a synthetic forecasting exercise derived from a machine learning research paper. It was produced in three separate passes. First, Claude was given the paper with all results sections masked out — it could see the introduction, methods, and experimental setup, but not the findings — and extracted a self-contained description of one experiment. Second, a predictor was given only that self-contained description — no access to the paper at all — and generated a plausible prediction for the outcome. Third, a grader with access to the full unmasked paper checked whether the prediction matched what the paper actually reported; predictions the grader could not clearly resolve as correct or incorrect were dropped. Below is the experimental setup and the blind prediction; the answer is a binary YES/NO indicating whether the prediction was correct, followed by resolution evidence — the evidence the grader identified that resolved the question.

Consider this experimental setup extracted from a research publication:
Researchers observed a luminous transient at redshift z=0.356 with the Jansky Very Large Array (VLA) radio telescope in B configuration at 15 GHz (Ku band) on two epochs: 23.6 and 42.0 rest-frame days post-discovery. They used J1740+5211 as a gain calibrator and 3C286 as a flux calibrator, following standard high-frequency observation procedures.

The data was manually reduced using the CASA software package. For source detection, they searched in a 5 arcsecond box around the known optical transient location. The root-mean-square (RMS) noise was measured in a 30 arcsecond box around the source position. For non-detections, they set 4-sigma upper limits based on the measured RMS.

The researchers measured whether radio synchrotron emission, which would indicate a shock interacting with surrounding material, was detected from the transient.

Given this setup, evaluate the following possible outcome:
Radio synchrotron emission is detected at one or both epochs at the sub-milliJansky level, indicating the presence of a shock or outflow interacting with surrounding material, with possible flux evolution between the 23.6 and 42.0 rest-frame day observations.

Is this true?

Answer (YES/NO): NO